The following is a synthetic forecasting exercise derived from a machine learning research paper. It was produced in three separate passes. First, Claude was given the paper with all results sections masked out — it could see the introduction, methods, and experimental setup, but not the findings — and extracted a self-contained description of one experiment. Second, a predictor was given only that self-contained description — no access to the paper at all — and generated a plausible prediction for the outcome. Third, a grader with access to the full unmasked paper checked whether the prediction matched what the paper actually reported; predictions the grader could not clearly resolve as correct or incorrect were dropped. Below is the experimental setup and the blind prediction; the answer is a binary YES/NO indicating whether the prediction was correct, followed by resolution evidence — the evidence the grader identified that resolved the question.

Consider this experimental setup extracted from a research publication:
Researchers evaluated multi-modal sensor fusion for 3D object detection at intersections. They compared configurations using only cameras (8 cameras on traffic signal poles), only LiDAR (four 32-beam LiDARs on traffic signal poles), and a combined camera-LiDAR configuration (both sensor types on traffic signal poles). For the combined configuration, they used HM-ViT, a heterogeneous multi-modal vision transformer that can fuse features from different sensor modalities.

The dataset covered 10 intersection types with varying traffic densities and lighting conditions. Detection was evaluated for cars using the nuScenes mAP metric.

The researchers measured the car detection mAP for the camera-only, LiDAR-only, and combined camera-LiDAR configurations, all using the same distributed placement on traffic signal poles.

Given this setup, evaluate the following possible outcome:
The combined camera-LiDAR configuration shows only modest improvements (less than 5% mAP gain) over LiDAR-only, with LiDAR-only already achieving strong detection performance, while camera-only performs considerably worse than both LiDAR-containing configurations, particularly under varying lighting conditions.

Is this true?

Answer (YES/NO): YES